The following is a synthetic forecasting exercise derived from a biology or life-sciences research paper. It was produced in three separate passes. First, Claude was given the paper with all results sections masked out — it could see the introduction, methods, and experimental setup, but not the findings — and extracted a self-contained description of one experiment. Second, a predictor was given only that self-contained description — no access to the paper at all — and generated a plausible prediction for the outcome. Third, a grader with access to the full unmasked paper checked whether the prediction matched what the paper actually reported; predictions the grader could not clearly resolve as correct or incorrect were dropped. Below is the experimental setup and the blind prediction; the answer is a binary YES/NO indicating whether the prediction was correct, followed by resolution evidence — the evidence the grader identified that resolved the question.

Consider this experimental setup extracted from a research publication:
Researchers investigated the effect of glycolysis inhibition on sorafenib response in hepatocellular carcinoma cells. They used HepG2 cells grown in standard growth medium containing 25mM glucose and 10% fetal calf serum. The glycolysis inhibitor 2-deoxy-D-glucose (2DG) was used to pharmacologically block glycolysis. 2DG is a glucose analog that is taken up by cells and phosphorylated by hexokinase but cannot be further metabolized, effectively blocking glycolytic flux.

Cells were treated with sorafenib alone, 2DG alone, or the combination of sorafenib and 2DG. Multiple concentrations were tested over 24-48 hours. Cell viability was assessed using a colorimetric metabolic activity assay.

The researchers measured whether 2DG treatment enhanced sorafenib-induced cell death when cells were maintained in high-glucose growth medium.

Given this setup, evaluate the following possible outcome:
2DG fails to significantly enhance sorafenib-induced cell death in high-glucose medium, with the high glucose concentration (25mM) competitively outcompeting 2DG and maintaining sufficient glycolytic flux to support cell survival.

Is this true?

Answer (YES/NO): NO